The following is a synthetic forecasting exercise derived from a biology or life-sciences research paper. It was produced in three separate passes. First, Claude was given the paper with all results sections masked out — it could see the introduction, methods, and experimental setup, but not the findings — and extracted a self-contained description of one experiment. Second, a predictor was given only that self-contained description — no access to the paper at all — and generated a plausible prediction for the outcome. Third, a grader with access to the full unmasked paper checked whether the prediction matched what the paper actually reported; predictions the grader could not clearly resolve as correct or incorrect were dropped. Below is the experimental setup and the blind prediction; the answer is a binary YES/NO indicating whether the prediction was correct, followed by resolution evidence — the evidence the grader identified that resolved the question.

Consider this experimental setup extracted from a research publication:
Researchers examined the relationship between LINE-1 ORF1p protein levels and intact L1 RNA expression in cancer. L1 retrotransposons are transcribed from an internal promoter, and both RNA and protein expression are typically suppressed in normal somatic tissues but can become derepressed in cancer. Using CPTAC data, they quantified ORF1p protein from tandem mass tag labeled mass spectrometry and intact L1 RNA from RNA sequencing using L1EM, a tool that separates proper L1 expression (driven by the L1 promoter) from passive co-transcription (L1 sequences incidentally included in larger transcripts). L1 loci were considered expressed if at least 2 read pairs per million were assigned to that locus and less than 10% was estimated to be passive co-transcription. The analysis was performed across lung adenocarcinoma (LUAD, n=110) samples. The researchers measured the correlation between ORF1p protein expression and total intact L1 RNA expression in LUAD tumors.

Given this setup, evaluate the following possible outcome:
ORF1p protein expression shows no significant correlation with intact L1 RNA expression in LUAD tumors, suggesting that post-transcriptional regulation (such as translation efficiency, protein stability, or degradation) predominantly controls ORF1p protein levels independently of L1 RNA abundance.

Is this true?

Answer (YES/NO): NO